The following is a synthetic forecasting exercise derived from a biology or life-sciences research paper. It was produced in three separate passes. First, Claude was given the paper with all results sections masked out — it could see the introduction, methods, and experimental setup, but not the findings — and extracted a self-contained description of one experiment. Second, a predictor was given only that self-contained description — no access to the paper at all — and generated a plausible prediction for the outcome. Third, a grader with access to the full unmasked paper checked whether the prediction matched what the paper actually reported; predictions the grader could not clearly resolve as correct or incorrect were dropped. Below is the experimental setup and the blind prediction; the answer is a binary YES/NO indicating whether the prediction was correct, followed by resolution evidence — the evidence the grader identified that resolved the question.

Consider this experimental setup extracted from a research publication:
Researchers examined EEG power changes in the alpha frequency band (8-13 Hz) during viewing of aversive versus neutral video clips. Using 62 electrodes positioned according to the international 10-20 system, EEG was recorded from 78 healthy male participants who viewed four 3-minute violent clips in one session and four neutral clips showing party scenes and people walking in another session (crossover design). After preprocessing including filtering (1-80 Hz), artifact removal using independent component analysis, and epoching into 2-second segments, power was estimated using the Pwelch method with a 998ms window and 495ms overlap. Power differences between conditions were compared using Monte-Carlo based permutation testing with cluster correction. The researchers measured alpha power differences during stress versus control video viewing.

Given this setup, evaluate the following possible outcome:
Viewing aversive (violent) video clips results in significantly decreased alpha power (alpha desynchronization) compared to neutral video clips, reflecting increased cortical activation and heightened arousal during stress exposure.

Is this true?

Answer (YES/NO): YES